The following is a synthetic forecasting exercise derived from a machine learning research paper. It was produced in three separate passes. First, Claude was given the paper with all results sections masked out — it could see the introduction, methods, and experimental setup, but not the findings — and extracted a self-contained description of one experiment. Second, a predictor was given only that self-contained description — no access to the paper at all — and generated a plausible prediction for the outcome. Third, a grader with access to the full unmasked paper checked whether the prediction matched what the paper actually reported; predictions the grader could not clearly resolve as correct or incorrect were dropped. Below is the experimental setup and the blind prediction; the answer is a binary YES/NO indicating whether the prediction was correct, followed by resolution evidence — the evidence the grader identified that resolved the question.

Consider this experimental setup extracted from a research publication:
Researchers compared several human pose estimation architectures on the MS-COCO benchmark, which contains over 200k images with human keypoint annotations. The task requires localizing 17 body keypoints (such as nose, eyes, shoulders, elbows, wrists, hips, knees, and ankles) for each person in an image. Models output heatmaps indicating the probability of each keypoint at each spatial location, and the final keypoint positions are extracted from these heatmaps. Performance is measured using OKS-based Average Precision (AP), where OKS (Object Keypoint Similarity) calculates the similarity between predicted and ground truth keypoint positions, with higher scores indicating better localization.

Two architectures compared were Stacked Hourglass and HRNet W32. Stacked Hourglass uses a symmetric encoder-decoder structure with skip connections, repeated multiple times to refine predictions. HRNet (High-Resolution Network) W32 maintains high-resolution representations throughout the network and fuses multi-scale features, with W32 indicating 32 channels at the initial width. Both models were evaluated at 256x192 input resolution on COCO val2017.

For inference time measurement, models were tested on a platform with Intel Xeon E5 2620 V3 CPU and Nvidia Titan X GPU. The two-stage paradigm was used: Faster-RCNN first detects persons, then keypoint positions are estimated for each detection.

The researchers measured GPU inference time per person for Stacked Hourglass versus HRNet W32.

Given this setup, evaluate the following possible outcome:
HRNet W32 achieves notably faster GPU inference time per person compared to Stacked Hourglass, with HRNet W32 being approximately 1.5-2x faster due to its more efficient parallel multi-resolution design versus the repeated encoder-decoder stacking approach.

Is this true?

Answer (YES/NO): YES